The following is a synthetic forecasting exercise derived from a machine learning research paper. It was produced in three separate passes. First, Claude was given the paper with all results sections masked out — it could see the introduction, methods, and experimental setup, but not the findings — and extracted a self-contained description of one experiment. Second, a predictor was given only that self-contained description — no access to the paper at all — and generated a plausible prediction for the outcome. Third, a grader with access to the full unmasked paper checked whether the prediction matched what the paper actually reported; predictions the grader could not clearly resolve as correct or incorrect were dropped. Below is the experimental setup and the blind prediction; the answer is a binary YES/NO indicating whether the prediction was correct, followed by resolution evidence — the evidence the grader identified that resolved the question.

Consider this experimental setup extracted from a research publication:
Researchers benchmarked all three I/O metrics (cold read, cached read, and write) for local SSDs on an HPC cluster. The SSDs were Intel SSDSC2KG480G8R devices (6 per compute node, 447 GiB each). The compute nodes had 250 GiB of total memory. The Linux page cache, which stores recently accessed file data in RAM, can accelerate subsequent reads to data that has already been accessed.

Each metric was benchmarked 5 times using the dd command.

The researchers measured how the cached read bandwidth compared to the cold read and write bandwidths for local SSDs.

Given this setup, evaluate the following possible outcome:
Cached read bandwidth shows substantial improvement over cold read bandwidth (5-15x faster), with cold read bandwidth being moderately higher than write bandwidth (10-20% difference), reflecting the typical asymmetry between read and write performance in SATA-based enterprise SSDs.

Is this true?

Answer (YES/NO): YES